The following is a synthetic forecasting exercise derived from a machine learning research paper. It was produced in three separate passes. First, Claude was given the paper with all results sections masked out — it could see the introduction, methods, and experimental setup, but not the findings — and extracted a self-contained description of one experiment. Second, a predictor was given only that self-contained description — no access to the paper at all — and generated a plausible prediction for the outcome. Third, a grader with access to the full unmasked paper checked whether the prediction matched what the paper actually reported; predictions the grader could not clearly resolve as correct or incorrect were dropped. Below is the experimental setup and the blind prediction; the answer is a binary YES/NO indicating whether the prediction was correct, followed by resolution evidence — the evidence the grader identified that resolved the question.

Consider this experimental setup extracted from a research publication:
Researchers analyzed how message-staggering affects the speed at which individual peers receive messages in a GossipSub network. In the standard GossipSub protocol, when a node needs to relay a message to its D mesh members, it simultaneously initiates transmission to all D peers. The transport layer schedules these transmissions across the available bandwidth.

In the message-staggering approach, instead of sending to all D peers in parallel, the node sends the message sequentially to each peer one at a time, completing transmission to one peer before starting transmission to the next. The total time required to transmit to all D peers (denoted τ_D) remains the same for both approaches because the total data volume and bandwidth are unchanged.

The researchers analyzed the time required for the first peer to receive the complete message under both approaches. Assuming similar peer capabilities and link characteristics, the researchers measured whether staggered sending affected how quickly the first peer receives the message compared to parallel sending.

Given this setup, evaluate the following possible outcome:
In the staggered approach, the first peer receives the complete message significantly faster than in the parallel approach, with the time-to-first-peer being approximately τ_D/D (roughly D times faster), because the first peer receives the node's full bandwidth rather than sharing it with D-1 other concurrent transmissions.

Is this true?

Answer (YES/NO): YES